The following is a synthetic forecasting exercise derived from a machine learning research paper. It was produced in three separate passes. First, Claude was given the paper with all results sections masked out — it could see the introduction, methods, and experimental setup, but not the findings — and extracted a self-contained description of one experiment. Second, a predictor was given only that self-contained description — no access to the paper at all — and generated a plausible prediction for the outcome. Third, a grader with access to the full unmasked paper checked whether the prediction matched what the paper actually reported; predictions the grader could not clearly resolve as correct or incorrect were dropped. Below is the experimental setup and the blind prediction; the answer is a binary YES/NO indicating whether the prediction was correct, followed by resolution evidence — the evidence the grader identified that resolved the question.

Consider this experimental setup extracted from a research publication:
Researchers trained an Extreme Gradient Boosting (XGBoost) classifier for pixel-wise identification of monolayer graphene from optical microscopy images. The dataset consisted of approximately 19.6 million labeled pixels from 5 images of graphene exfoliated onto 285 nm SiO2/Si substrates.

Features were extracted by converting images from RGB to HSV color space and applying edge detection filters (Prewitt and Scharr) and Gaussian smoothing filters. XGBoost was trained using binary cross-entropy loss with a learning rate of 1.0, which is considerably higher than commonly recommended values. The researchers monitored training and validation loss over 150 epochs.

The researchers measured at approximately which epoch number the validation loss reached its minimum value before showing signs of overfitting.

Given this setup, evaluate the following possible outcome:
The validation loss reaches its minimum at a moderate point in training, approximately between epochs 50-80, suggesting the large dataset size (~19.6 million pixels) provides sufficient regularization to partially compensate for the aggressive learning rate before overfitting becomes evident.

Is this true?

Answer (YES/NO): NO